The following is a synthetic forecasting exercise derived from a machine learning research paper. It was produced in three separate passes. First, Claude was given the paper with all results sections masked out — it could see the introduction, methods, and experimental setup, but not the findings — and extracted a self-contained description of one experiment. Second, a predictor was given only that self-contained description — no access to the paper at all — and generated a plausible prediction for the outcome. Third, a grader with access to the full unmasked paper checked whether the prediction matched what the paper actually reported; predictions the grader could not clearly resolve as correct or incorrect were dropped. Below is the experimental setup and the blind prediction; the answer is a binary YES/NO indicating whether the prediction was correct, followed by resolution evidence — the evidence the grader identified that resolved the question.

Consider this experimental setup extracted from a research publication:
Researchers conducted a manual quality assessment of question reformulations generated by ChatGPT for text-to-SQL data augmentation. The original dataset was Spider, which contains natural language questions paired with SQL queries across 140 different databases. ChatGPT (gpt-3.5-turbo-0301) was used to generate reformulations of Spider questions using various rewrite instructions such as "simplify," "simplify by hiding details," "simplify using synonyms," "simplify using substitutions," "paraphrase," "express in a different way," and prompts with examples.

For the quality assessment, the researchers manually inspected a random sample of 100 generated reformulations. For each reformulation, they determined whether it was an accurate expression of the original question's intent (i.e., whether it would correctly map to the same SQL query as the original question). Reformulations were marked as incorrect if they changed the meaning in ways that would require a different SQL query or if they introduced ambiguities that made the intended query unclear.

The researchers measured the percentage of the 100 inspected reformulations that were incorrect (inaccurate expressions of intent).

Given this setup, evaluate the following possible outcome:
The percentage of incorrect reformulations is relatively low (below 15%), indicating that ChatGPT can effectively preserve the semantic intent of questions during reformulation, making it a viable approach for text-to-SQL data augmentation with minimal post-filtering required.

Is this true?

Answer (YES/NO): YES